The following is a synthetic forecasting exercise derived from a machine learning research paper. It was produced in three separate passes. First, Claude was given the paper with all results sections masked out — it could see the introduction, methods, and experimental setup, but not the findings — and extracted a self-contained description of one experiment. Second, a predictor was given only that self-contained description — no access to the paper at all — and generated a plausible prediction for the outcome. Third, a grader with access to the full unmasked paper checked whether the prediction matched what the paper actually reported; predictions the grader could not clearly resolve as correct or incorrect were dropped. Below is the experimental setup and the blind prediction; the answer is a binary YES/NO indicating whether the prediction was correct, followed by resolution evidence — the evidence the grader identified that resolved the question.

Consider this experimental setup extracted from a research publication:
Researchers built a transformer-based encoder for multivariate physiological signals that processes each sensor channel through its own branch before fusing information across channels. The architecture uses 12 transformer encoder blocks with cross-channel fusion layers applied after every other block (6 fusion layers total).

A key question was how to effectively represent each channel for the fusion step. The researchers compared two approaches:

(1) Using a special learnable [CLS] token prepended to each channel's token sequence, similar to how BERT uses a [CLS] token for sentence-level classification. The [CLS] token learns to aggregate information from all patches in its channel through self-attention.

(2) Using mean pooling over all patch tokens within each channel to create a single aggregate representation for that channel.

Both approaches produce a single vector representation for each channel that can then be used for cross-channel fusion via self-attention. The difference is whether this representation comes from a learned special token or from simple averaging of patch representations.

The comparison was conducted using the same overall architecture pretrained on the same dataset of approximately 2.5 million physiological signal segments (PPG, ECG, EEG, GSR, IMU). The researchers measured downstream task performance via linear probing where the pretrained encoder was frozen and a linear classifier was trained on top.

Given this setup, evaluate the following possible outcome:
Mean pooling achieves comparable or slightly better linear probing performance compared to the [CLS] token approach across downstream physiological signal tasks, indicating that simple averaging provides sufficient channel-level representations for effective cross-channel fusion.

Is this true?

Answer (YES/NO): NO